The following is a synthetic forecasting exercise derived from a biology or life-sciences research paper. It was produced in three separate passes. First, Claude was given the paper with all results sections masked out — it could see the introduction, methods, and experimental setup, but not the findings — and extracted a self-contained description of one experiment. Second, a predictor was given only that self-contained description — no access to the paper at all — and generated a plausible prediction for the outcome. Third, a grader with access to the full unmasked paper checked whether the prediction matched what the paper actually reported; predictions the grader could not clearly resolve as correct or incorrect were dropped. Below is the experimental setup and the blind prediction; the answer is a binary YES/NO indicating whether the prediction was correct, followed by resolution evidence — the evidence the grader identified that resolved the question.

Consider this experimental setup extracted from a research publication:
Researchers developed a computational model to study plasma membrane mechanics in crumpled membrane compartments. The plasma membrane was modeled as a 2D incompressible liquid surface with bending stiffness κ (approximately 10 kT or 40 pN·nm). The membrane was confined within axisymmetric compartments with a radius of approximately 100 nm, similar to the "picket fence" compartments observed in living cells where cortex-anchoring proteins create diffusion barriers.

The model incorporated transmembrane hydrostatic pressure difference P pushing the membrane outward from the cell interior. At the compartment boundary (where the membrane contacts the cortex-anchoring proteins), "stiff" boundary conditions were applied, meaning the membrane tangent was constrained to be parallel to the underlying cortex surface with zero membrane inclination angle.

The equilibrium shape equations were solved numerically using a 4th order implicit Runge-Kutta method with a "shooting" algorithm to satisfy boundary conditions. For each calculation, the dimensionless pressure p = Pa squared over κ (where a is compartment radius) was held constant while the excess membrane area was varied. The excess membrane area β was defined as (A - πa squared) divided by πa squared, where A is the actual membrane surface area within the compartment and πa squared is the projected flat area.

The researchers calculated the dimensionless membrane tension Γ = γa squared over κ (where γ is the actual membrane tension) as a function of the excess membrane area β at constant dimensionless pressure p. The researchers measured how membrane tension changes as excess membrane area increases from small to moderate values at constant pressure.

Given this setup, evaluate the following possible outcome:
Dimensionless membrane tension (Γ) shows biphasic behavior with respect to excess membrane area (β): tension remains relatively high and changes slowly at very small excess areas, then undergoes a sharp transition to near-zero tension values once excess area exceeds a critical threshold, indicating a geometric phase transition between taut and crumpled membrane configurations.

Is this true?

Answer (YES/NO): NO